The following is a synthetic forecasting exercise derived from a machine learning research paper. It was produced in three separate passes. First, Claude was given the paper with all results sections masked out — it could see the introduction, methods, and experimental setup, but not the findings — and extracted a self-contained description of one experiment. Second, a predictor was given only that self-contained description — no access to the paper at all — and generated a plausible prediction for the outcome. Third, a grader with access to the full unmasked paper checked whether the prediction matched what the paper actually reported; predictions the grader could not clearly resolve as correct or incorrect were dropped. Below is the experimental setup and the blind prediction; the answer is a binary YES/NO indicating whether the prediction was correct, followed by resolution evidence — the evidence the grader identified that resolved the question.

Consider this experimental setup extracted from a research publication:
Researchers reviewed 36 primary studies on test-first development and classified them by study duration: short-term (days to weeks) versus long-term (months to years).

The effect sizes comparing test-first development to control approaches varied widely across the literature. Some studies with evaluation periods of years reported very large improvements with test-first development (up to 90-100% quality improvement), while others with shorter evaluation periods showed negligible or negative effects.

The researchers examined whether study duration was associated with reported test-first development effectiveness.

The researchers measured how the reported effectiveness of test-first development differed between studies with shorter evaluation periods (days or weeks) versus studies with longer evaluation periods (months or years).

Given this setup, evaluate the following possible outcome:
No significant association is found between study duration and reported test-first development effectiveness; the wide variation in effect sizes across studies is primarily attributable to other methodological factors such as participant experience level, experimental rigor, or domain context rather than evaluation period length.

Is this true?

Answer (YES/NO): NO